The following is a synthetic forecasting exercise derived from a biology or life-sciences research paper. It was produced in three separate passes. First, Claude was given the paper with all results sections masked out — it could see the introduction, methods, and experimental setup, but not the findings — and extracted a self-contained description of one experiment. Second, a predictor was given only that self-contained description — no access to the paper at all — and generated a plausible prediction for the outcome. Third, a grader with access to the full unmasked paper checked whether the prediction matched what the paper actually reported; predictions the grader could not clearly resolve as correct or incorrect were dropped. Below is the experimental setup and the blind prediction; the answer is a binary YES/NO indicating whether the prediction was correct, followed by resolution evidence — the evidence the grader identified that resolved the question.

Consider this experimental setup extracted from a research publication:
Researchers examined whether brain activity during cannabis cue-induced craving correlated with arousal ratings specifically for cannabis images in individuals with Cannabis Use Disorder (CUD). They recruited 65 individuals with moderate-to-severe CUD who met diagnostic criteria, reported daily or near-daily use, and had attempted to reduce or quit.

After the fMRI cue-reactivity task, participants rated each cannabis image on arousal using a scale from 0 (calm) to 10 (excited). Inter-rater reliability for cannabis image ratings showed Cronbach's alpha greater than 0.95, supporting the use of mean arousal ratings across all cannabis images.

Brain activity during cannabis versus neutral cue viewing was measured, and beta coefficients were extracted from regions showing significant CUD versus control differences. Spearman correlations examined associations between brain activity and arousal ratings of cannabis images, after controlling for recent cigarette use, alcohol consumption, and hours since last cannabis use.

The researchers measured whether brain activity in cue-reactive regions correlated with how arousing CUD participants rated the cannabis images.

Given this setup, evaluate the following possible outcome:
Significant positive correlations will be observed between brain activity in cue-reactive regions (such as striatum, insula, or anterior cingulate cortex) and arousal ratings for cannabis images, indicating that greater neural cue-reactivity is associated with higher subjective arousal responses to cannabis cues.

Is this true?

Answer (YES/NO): NO